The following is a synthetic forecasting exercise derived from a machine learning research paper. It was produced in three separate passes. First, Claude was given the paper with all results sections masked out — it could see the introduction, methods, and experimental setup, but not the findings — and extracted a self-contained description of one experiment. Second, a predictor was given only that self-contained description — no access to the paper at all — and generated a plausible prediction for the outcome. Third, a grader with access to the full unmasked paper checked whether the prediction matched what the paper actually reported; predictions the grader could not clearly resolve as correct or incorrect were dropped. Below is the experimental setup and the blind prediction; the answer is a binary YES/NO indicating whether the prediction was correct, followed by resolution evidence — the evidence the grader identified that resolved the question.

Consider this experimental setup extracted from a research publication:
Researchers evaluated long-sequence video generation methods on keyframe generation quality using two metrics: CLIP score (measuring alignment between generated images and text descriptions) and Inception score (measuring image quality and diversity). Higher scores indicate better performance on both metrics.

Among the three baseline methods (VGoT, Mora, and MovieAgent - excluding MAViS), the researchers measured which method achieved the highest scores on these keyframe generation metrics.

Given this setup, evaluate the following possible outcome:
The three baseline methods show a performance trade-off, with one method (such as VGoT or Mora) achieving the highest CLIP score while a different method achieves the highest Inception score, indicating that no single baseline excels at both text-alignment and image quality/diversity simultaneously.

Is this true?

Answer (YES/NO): NO